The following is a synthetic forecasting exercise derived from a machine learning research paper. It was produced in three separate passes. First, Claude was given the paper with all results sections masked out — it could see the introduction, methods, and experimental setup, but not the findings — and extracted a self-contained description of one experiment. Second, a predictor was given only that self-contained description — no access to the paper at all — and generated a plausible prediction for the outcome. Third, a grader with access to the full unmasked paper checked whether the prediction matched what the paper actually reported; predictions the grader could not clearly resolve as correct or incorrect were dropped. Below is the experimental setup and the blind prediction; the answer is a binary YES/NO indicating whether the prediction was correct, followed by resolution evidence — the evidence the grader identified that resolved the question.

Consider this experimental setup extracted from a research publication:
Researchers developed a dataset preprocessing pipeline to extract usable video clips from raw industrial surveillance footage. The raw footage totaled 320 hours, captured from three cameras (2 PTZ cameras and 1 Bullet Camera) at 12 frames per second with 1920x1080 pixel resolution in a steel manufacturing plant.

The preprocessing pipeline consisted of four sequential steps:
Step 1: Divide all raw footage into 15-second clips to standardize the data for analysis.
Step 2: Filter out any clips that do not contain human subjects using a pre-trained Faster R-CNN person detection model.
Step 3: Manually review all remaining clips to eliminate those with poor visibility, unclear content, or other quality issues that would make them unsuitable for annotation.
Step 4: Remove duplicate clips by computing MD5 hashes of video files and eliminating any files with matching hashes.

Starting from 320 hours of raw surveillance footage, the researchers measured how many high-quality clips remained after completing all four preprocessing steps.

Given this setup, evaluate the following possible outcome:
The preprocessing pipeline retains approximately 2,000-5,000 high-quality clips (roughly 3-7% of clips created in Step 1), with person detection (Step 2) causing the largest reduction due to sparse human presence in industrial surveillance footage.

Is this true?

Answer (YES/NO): YES